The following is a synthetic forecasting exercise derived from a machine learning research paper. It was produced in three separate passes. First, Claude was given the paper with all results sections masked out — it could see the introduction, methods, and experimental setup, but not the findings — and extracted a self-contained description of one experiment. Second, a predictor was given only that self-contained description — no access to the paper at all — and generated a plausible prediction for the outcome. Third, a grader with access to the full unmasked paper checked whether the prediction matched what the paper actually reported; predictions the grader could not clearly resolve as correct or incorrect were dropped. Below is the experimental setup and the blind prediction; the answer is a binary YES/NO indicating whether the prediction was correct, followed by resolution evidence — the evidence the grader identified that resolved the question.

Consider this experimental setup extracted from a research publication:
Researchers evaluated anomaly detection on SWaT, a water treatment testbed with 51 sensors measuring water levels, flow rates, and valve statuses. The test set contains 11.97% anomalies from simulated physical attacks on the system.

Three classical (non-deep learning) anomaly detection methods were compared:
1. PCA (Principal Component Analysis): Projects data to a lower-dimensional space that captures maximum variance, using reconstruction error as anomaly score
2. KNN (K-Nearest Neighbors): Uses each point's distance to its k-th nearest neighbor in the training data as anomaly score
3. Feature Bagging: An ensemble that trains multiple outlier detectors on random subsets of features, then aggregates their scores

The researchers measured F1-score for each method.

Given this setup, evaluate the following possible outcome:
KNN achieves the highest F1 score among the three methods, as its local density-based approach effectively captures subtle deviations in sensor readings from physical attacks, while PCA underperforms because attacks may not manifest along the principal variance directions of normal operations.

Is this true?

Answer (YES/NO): NO